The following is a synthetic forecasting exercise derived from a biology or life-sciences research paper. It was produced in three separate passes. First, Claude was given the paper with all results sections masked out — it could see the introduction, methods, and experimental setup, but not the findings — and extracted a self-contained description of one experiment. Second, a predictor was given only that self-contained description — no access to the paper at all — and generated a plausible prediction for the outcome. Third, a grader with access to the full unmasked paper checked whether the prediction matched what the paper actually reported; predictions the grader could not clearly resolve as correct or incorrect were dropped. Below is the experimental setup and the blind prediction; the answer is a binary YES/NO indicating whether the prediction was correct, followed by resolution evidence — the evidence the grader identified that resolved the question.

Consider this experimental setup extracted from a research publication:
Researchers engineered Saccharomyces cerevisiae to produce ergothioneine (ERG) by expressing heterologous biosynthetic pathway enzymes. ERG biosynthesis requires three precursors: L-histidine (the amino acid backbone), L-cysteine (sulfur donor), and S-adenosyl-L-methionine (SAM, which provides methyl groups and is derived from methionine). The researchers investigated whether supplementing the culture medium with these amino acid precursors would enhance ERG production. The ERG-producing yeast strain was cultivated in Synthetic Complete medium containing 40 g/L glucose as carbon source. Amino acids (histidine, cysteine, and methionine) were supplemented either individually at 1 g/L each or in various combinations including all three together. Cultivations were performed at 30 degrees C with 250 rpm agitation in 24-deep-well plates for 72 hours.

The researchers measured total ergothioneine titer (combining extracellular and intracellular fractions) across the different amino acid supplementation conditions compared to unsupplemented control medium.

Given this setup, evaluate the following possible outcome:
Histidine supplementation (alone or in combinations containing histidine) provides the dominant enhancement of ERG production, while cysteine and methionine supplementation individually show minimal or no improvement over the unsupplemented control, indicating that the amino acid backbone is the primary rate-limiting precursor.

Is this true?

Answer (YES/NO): NO